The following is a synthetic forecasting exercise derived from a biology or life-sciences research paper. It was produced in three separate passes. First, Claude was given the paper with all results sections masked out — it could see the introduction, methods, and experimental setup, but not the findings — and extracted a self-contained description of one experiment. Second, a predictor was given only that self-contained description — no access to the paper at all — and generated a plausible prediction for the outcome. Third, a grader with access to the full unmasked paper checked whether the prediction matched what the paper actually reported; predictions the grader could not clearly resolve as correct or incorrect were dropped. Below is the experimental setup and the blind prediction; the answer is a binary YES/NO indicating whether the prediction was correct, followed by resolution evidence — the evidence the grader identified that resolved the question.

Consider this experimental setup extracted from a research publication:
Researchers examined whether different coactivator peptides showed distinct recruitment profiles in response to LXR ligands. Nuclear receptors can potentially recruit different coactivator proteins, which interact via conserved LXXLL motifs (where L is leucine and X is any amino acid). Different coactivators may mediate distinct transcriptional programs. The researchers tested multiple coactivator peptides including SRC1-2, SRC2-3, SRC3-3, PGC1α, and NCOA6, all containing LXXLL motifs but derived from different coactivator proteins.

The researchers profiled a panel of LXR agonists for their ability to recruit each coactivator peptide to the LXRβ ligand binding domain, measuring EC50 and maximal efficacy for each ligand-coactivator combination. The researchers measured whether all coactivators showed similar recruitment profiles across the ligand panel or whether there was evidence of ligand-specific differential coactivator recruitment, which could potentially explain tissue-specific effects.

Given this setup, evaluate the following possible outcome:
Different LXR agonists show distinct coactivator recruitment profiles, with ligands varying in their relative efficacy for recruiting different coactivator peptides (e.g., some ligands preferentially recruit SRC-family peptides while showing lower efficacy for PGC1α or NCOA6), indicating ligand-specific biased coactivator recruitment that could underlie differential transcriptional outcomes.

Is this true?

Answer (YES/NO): YES